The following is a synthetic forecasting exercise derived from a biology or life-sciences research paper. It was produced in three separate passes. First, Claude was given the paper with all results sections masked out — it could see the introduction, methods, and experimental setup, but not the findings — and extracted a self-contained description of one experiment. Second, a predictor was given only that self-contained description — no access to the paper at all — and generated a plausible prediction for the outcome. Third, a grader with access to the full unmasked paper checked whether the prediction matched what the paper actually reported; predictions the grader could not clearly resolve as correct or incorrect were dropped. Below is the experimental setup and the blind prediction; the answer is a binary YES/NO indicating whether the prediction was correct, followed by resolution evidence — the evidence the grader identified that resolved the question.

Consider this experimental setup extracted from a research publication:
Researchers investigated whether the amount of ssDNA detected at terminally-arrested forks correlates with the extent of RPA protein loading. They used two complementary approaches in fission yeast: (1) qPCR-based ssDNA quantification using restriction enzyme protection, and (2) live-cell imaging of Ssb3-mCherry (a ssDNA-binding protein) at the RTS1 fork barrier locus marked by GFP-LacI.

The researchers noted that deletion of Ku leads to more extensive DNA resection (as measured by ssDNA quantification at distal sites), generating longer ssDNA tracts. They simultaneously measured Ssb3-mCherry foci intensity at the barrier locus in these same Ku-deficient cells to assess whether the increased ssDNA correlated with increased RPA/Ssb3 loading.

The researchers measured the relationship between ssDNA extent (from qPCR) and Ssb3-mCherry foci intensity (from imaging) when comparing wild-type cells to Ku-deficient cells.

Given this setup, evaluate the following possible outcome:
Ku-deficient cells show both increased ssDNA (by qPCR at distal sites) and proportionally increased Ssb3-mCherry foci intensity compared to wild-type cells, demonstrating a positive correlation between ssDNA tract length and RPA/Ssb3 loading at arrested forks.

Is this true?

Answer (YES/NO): NO